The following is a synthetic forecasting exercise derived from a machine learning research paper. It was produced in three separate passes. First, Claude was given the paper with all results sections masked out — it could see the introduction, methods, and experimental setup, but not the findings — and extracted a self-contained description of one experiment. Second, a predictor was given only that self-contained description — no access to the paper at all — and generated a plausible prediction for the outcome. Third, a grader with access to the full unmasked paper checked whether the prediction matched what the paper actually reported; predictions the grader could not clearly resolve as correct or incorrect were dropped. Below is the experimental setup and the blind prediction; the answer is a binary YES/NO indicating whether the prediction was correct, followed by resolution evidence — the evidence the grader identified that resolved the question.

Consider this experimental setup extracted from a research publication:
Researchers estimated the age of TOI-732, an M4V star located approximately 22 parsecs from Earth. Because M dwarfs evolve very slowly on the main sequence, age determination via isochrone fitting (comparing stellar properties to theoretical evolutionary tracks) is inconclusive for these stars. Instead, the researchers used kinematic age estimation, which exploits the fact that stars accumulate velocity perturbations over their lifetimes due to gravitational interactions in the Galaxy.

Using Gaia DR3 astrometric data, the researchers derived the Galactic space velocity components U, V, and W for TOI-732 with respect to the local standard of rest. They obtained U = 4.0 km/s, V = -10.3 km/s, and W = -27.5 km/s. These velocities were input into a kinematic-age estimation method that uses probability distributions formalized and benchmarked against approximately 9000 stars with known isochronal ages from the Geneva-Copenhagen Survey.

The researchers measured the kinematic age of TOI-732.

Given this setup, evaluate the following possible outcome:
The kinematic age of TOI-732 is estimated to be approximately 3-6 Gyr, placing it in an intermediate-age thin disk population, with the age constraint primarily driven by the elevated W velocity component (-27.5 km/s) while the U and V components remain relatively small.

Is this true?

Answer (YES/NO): NO